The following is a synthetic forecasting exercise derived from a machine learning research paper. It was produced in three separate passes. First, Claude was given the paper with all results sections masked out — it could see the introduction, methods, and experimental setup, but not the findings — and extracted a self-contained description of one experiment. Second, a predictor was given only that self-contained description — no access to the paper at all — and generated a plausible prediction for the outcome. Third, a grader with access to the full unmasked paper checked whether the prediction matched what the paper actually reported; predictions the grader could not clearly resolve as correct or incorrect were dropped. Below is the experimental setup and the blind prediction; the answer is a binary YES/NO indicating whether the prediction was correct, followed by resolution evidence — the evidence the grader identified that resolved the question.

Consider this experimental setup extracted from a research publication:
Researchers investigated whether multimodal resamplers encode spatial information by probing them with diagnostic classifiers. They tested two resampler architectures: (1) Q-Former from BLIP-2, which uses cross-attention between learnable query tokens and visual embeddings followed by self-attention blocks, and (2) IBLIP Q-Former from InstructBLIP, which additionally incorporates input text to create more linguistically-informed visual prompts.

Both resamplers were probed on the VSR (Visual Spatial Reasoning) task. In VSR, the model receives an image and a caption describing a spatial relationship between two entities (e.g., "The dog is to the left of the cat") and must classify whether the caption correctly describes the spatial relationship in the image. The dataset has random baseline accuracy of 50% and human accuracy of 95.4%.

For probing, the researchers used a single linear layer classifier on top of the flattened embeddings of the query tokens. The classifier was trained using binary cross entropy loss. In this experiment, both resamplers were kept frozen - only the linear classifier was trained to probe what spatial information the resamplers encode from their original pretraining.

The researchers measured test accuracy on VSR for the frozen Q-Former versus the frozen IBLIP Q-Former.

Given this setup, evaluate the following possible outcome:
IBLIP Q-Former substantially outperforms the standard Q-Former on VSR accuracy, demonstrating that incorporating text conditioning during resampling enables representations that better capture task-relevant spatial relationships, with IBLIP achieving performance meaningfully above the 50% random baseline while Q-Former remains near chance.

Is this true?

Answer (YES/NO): NO